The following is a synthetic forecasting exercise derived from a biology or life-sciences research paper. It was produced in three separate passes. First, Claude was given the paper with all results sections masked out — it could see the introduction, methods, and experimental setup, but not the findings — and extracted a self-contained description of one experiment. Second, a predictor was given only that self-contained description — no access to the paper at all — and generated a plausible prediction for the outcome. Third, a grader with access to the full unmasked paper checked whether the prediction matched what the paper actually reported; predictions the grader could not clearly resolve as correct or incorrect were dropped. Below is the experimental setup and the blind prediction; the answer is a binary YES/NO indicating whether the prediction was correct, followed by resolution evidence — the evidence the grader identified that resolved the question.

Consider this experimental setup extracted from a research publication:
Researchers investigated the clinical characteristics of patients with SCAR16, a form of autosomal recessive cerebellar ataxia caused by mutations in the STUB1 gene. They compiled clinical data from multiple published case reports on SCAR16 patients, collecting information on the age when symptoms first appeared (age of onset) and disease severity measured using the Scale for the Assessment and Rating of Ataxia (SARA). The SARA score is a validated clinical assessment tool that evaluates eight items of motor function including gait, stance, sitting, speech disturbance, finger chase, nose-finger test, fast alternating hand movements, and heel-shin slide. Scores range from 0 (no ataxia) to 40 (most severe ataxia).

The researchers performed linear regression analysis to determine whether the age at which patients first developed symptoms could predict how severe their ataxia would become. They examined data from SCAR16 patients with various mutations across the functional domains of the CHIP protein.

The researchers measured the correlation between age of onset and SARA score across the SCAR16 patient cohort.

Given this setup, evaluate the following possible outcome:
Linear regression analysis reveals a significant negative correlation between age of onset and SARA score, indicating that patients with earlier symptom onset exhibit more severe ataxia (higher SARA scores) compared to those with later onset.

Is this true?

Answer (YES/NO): NO